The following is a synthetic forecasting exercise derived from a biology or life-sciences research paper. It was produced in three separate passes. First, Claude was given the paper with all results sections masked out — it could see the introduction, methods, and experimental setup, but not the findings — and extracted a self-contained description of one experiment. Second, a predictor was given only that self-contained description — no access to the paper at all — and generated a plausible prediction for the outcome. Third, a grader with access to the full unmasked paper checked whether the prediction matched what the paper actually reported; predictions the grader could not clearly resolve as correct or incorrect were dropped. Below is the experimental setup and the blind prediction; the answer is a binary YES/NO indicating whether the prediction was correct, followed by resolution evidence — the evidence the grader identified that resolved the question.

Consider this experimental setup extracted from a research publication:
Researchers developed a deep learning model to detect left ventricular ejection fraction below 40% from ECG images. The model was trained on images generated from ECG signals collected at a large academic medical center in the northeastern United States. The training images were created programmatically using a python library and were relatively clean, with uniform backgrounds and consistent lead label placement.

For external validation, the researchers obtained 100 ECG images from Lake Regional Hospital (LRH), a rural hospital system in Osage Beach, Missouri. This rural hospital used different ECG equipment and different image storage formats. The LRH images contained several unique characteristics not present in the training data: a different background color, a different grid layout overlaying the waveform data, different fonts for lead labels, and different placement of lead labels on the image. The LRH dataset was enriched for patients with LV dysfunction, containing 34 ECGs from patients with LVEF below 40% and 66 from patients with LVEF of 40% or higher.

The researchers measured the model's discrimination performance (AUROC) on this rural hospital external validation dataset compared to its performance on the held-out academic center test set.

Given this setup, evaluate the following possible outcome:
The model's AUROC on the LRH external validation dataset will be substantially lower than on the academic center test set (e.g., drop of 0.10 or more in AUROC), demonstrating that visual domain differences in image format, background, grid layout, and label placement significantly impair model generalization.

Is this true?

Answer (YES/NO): NO